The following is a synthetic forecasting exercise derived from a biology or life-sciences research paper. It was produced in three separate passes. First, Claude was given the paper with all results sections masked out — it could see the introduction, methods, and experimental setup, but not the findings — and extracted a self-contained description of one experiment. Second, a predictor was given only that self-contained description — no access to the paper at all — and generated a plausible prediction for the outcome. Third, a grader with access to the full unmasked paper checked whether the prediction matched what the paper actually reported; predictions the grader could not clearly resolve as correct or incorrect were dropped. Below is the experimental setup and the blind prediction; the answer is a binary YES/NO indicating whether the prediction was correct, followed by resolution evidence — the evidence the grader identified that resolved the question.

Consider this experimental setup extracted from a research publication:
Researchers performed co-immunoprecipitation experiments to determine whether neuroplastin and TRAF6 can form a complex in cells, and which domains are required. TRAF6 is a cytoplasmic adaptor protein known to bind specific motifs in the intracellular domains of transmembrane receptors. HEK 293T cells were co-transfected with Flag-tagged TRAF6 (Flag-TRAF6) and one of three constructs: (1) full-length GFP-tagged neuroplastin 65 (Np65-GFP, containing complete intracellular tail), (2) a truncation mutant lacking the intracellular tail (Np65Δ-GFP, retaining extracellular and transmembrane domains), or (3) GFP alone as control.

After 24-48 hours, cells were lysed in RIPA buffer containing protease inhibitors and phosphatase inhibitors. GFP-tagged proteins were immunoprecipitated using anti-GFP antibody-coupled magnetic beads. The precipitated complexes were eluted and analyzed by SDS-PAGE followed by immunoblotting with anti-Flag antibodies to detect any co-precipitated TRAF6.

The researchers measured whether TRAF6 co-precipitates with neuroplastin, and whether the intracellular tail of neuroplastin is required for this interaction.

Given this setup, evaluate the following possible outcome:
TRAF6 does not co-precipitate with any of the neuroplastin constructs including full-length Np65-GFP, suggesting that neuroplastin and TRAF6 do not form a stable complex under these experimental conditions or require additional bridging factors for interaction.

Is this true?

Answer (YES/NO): NO